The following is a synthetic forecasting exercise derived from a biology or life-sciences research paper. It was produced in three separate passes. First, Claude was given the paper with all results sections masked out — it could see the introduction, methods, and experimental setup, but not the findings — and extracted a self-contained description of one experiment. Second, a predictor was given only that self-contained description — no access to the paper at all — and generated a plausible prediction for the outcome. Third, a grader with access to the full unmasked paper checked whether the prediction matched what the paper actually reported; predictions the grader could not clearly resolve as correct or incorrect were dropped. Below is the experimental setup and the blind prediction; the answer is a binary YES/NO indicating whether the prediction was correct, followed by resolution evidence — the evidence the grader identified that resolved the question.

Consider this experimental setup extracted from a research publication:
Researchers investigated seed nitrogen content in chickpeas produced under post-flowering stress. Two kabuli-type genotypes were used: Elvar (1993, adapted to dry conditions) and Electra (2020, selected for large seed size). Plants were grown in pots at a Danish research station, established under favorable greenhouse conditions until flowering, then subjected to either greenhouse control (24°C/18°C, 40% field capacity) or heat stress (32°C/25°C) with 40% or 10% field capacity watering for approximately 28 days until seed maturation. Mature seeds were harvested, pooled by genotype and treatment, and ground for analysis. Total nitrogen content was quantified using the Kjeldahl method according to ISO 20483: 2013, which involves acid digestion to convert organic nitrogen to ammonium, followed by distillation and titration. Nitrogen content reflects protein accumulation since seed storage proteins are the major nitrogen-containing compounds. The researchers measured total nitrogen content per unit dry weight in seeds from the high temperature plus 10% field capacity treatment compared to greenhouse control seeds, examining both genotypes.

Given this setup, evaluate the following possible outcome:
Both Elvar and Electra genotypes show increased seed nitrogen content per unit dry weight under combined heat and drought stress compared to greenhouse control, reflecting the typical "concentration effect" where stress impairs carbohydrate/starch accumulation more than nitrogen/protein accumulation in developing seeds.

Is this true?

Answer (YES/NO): YES